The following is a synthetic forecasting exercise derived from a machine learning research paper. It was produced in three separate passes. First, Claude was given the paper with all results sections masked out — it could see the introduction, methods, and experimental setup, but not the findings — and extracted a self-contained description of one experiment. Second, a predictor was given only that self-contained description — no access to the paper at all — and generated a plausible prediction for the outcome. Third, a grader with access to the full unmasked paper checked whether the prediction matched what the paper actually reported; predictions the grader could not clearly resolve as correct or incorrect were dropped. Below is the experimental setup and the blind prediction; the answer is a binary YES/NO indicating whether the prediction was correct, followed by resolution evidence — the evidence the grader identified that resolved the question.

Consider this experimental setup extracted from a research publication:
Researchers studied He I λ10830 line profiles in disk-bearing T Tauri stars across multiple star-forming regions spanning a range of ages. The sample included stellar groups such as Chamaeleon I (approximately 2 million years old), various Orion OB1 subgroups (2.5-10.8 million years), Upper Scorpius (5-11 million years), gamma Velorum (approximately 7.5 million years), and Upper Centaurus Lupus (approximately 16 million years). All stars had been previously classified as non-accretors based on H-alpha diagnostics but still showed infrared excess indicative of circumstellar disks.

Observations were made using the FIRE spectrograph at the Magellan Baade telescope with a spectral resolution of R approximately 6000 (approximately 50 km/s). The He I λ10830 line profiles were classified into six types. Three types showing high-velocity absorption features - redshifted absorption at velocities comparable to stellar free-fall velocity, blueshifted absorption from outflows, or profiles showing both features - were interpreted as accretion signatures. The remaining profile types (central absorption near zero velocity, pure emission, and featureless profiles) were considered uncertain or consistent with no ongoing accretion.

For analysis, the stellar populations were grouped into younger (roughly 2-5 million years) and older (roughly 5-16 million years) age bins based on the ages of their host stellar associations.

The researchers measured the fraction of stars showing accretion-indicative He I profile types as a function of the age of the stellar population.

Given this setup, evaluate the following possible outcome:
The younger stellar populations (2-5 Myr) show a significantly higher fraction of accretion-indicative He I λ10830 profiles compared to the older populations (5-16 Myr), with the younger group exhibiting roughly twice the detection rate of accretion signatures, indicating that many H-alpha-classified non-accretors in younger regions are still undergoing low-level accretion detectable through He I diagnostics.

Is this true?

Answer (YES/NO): NO